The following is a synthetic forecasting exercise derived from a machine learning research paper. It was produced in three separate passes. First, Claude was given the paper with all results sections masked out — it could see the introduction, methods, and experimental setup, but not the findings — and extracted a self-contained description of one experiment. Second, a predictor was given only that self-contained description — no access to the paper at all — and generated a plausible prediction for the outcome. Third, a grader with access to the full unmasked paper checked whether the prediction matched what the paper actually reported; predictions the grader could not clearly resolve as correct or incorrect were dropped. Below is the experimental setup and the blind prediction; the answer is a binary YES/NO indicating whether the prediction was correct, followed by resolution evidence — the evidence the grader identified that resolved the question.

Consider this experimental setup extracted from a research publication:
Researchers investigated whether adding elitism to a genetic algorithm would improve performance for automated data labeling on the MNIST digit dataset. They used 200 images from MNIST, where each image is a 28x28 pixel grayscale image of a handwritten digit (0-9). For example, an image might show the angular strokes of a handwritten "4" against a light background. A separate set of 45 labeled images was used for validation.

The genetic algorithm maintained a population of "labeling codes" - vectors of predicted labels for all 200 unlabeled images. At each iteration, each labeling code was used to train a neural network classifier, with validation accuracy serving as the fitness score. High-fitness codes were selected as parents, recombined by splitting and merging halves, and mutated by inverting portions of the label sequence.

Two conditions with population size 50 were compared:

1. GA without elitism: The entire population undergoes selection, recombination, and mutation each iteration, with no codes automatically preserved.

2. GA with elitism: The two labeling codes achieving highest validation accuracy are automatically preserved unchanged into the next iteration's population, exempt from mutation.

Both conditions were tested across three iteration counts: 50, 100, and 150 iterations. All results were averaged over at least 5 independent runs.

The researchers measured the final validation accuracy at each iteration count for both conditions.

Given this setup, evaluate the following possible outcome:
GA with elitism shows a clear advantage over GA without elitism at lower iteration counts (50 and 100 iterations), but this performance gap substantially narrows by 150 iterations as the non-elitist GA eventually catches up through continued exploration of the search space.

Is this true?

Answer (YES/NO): NO